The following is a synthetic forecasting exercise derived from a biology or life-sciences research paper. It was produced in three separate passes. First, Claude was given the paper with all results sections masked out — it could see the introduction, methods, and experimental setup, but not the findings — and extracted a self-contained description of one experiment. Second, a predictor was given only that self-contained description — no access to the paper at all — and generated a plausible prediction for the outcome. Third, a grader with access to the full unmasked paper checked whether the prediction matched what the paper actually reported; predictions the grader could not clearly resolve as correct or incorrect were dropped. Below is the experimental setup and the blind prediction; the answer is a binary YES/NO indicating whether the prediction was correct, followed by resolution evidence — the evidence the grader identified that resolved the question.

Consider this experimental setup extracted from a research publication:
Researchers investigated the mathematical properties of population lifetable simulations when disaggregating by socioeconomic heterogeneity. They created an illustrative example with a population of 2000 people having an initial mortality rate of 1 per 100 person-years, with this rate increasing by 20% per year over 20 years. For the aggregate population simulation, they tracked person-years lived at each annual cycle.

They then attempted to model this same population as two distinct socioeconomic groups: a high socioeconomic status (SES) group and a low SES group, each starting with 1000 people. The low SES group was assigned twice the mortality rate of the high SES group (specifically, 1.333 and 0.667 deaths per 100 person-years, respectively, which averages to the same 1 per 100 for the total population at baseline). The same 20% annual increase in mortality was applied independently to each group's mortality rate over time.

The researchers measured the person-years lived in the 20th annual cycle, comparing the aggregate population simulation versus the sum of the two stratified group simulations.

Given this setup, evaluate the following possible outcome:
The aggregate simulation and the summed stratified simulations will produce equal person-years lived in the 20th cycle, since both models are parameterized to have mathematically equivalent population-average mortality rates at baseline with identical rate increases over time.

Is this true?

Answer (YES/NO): NO